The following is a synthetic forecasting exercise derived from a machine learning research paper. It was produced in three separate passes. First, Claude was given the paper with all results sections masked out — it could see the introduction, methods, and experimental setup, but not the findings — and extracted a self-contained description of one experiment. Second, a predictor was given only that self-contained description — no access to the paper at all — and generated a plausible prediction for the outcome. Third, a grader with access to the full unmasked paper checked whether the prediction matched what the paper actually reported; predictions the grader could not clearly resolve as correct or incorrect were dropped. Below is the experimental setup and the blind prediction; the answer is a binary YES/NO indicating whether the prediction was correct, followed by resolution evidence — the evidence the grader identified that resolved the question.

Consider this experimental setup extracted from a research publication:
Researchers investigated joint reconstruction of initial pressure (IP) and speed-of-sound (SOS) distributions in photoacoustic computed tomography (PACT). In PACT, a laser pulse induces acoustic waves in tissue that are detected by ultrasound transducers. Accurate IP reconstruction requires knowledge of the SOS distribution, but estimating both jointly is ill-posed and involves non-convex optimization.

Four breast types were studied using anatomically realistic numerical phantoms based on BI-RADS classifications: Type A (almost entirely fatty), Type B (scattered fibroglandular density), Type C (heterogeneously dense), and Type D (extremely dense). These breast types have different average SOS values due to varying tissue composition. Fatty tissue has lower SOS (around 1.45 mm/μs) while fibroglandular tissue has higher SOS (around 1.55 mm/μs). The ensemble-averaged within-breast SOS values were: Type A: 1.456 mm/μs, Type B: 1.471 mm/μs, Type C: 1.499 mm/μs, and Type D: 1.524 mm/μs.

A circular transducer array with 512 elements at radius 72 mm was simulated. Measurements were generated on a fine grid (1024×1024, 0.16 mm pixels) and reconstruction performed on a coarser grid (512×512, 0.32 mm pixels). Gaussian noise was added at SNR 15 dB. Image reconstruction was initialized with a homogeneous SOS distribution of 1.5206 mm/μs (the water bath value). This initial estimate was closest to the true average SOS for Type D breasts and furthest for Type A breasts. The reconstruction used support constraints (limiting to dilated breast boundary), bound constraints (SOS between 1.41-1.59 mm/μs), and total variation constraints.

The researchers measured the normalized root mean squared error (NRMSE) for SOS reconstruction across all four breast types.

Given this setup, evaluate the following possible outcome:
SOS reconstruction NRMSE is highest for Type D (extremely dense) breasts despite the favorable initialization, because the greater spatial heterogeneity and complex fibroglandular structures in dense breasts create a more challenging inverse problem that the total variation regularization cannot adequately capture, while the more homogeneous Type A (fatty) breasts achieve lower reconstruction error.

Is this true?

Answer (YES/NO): YES